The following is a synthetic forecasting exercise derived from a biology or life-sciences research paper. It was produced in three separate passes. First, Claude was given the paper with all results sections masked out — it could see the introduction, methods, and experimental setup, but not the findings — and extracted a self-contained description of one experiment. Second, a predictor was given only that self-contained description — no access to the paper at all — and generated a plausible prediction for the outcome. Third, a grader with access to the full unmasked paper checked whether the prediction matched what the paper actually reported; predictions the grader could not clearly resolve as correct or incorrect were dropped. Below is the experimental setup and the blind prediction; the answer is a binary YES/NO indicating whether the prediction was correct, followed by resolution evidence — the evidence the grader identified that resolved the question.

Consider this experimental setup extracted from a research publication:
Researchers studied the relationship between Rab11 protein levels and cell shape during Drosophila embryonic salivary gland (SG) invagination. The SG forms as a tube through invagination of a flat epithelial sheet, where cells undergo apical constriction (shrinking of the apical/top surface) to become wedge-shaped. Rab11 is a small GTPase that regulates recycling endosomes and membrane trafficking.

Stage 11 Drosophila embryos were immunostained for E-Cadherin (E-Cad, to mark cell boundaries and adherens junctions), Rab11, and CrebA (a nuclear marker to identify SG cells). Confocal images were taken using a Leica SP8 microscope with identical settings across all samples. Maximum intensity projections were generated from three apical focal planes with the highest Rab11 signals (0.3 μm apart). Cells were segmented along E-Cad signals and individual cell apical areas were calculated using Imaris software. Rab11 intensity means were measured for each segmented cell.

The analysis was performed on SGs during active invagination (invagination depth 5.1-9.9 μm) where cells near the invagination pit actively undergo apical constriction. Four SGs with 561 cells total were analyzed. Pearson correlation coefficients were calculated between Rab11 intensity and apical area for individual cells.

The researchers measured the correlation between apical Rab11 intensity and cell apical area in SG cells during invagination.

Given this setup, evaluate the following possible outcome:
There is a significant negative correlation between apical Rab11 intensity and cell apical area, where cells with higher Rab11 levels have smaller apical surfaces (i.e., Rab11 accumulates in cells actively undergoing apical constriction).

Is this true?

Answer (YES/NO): YES